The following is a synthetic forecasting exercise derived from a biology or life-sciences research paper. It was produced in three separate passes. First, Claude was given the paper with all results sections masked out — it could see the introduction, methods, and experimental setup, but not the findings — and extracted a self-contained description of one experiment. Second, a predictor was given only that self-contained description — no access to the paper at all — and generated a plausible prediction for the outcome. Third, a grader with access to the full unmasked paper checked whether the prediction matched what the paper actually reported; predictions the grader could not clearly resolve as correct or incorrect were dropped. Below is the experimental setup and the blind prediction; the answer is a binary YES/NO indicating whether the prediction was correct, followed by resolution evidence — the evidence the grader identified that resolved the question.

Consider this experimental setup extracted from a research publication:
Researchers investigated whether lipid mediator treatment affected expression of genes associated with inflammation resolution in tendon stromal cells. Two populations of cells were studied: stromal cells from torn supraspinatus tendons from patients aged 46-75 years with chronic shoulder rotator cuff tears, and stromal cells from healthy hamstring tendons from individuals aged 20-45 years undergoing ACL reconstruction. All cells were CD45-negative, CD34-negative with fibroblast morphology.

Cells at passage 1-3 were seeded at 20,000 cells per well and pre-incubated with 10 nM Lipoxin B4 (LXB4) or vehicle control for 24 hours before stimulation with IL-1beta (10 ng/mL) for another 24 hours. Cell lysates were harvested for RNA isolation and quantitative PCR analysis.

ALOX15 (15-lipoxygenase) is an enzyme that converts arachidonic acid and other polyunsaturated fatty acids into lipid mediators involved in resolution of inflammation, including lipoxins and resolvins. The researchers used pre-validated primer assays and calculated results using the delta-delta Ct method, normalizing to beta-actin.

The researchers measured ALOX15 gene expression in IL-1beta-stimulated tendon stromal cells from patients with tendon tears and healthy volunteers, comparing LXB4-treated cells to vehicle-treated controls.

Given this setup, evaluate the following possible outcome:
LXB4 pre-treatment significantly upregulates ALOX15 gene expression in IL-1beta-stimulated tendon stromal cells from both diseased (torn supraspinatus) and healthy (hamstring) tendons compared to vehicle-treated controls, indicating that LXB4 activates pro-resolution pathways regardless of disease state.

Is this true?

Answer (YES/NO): YES